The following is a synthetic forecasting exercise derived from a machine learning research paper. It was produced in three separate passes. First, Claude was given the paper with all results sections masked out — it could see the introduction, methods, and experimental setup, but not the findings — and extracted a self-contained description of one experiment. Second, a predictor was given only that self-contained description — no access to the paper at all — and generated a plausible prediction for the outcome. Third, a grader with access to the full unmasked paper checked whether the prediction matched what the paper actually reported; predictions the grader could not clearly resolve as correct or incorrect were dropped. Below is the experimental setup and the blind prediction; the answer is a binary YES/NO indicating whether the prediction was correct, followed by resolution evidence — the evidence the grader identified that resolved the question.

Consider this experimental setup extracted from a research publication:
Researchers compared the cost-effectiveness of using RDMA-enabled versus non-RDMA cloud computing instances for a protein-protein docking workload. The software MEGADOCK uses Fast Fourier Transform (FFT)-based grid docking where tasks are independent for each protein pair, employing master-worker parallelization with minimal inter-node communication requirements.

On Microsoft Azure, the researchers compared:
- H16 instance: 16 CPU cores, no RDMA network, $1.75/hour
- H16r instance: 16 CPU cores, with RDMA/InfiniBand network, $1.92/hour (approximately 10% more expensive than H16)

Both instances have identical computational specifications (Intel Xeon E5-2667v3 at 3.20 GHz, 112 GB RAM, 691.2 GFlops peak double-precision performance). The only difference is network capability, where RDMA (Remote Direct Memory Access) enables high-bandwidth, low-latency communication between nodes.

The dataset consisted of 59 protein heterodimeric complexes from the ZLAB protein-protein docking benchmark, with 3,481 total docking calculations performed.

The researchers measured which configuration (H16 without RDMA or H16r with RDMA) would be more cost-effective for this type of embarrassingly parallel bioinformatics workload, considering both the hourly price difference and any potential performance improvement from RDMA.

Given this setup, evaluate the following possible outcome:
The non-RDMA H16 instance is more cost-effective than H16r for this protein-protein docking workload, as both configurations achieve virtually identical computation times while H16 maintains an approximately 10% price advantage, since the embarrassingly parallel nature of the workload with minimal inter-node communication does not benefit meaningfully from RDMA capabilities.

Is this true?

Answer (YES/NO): NO